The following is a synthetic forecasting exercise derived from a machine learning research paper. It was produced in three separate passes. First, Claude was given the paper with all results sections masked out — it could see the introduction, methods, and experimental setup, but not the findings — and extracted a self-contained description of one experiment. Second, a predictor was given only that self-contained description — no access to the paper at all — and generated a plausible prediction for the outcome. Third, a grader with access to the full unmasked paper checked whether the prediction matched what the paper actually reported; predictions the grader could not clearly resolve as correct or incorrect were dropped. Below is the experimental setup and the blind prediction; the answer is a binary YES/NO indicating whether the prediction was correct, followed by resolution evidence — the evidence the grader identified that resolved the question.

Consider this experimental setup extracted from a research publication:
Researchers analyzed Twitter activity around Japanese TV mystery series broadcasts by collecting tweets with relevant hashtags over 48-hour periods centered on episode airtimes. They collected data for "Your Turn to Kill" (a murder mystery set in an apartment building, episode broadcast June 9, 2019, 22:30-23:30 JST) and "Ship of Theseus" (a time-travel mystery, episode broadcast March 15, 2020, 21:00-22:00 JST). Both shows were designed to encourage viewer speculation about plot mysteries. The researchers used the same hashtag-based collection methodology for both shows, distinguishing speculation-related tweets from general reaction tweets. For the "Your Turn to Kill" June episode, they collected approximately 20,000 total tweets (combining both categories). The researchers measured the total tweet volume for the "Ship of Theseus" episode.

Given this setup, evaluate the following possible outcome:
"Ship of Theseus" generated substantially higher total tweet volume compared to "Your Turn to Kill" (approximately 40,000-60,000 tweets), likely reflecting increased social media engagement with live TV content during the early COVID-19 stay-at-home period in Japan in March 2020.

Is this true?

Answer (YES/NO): NO